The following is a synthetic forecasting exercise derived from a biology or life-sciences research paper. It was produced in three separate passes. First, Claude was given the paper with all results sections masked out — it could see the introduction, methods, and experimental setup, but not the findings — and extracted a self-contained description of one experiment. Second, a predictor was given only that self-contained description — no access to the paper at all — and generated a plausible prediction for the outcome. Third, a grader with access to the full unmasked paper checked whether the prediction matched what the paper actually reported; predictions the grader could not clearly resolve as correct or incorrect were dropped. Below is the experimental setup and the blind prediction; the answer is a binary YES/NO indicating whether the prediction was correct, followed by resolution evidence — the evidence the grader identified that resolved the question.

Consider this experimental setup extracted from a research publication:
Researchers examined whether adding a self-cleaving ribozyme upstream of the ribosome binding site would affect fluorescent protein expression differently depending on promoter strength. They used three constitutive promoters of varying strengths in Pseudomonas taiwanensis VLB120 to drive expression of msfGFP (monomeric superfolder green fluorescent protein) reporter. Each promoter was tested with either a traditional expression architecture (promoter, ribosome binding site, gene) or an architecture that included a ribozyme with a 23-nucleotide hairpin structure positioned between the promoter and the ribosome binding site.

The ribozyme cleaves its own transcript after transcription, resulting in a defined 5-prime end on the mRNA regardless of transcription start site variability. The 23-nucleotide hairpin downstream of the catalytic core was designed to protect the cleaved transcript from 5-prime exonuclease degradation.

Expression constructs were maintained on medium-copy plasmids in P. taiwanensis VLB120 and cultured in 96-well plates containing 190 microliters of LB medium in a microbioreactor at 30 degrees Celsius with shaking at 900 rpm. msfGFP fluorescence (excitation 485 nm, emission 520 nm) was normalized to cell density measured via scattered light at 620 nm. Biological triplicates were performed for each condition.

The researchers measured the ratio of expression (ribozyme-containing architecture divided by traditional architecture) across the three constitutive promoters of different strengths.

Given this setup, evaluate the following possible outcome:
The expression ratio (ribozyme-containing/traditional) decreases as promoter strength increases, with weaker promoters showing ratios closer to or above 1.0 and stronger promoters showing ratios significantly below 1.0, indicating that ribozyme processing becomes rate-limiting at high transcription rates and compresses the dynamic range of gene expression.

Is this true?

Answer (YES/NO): NO